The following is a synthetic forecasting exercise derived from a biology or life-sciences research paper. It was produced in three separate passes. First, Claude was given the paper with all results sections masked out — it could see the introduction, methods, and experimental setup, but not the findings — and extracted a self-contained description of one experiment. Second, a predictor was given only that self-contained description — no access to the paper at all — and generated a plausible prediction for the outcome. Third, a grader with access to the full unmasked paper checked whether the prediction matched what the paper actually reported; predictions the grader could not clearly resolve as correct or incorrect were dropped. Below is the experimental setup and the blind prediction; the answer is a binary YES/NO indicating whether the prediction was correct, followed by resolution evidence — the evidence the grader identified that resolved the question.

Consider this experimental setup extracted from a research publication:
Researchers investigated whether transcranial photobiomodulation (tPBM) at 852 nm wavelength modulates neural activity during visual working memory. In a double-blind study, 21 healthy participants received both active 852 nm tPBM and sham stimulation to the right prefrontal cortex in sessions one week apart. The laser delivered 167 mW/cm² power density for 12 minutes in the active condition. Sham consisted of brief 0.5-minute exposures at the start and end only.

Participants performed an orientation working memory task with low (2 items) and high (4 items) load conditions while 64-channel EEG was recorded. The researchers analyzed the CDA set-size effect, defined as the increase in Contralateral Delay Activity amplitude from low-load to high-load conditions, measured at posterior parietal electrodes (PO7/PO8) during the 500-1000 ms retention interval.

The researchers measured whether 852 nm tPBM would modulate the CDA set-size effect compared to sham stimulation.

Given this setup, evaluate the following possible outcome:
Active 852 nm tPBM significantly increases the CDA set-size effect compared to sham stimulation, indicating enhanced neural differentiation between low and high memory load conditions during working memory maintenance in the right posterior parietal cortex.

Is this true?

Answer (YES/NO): NO